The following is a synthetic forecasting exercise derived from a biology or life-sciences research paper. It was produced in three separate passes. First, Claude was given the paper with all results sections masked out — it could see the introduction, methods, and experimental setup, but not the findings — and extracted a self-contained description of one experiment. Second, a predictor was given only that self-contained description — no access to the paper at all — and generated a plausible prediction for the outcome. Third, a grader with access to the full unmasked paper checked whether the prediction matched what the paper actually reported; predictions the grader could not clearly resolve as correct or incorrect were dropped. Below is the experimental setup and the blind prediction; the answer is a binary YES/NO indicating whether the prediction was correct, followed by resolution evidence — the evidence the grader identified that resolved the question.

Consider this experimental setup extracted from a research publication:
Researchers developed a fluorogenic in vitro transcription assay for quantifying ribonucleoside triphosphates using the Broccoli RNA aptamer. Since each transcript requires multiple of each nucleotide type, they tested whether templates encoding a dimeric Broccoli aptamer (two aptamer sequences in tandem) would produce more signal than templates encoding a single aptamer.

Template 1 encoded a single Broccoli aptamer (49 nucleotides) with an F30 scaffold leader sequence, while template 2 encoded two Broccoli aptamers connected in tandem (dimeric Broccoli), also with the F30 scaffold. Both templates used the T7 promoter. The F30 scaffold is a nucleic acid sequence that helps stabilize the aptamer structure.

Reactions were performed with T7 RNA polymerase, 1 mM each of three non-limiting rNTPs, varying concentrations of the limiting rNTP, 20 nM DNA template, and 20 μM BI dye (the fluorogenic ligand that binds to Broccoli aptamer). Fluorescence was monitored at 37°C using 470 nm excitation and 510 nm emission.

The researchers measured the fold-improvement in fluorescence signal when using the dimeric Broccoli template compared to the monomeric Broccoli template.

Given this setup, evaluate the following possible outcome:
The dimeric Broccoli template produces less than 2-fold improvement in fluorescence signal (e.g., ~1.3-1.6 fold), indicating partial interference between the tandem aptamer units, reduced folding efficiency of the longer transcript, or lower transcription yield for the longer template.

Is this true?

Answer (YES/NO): NO